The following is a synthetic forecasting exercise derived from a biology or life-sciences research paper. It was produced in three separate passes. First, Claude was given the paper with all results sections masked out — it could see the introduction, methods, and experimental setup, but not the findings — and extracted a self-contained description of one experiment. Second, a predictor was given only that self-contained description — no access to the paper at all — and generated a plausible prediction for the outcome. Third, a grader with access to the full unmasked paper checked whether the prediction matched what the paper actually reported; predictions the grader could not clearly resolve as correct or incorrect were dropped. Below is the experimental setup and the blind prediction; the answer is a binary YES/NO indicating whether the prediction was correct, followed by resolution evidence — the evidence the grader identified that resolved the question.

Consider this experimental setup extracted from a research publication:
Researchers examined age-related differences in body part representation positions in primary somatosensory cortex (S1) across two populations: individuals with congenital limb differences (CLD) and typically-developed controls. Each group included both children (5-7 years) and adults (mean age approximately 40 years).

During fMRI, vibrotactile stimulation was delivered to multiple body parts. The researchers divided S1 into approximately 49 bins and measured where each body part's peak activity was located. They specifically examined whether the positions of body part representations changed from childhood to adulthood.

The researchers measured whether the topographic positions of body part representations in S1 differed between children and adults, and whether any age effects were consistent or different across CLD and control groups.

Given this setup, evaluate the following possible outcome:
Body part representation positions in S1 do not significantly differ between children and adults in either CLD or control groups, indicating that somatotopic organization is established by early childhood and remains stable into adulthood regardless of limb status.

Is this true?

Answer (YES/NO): NO